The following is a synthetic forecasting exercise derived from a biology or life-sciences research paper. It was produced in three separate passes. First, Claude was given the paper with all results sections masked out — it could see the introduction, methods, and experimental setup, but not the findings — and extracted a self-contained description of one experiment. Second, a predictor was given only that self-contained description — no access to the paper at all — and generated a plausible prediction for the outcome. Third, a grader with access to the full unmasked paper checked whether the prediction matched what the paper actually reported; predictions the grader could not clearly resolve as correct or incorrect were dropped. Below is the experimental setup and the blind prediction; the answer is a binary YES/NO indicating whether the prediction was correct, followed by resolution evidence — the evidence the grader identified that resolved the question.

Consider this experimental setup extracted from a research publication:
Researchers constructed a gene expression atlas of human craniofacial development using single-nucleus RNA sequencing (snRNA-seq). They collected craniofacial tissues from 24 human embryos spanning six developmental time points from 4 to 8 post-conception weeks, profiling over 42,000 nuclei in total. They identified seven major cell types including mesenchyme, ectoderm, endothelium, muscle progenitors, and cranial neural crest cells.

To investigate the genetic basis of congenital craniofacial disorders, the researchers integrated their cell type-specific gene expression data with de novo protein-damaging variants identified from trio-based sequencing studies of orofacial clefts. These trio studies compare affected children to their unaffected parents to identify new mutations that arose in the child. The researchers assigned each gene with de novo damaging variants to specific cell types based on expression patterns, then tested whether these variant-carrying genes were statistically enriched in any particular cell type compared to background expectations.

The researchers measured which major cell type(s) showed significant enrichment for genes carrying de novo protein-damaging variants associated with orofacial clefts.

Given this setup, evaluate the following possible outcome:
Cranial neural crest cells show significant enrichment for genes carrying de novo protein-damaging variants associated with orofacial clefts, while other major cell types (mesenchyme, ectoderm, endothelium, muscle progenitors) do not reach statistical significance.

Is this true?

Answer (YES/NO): NO